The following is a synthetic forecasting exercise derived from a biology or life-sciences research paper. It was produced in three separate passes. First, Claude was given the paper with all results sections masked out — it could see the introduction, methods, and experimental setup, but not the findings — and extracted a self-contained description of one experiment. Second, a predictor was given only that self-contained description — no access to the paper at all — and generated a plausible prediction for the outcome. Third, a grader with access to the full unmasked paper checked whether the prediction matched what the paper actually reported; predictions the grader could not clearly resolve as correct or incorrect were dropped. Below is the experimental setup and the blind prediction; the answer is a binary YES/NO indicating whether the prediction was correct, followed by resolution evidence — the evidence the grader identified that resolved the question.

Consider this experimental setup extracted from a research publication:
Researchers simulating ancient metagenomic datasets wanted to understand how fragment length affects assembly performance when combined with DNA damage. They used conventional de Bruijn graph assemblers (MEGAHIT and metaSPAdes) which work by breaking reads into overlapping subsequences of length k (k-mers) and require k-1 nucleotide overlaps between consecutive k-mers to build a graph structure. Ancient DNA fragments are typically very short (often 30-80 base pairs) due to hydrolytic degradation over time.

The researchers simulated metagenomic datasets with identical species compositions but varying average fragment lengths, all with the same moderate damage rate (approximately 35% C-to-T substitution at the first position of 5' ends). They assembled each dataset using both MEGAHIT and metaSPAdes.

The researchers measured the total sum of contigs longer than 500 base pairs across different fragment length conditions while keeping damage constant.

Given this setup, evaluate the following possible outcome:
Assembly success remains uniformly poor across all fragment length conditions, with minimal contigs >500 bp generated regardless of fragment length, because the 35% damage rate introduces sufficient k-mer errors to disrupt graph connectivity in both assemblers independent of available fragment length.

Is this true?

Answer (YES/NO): NO